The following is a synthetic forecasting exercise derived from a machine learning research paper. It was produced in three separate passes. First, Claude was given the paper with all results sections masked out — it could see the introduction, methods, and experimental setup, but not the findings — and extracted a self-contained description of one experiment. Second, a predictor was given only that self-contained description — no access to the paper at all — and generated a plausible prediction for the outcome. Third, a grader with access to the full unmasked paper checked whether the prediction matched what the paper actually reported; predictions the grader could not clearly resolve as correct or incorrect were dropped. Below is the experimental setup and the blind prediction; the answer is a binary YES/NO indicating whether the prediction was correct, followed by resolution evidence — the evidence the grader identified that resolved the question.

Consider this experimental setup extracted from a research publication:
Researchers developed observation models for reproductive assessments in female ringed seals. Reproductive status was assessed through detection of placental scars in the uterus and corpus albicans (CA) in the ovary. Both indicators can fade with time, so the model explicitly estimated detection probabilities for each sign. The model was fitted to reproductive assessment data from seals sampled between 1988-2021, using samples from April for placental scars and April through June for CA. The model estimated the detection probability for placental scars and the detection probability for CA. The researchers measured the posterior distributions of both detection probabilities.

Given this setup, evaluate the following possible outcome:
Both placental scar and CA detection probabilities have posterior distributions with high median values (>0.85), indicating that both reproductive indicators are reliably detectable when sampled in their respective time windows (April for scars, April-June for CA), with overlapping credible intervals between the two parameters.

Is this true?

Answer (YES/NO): YES